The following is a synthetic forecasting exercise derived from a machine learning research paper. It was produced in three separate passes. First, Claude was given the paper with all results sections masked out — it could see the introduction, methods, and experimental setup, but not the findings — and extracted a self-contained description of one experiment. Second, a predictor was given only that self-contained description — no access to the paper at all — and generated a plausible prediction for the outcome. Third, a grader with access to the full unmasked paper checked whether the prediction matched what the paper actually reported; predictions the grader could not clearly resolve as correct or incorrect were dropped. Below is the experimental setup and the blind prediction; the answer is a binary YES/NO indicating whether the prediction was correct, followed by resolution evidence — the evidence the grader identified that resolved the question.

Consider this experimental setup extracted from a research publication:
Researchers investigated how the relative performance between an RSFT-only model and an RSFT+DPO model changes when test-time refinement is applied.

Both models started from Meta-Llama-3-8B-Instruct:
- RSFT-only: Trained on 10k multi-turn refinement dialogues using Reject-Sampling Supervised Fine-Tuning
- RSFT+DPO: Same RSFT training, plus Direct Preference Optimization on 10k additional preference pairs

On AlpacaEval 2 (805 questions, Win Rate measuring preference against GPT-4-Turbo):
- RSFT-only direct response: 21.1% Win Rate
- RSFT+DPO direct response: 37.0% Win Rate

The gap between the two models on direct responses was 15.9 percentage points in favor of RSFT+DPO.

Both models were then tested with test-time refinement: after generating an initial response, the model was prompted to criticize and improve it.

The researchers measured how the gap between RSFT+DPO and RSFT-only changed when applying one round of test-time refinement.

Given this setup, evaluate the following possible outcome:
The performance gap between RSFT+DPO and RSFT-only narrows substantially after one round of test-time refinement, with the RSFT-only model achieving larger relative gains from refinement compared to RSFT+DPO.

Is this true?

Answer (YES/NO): NO